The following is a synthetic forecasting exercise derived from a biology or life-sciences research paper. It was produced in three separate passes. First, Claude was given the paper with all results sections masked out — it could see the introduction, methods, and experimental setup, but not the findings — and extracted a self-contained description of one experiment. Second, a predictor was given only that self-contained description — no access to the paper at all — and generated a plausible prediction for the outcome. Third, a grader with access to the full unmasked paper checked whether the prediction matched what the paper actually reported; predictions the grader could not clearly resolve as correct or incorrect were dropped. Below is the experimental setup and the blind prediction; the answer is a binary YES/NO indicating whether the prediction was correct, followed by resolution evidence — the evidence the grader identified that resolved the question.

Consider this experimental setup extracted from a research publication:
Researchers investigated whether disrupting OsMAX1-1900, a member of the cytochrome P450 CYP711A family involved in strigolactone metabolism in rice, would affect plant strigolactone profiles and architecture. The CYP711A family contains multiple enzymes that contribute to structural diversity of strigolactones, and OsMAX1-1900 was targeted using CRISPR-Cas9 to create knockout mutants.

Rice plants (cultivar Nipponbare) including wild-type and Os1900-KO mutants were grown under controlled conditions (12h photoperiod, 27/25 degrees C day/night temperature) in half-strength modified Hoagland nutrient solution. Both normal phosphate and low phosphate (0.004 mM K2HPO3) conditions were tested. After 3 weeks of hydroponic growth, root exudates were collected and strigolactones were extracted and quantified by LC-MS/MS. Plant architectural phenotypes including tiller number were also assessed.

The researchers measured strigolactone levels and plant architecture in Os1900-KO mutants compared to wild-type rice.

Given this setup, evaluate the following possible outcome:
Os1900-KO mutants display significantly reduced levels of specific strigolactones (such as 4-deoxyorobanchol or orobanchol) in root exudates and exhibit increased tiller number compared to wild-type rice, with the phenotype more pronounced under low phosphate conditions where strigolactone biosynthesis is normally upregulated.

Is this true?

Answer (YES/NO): NO